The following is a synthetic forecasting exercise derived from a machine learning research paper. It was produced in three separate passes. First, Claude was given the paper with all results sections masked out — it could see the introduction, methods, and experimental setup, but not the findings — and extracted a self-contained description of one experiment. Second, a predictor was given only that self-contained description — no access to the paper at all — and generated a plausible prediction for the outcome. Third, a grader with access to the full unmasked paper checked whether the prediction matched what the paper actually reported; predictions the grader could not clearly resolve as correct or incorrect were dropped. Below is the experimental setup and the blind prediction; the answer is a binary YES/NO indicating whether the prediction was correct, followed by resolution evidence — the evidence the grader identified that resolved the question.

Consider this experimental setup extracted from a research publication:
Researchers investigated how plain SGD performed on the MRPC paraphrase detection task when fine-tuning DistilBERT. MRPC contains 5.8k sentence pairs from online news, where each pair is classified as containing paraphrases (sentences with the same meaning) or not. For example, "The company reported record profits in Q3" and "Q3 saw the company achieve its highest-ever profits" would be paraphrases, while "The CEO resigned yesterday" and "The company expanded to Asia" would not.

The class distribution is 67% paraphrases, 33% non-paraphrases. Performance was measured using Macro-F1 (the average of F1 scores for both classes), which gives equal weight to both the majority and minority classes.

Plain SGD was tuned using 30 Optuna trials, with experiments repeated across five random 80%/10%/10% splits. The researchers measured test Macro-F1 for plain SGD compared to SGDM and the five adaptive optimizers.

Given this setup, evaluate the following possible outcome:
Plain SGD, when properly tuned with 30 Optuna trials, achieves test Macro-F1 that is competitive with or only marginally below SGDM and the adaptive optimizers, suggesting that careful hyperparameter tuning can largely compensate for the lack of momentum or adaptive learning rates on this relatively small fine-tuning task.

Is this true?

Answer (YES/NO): NO